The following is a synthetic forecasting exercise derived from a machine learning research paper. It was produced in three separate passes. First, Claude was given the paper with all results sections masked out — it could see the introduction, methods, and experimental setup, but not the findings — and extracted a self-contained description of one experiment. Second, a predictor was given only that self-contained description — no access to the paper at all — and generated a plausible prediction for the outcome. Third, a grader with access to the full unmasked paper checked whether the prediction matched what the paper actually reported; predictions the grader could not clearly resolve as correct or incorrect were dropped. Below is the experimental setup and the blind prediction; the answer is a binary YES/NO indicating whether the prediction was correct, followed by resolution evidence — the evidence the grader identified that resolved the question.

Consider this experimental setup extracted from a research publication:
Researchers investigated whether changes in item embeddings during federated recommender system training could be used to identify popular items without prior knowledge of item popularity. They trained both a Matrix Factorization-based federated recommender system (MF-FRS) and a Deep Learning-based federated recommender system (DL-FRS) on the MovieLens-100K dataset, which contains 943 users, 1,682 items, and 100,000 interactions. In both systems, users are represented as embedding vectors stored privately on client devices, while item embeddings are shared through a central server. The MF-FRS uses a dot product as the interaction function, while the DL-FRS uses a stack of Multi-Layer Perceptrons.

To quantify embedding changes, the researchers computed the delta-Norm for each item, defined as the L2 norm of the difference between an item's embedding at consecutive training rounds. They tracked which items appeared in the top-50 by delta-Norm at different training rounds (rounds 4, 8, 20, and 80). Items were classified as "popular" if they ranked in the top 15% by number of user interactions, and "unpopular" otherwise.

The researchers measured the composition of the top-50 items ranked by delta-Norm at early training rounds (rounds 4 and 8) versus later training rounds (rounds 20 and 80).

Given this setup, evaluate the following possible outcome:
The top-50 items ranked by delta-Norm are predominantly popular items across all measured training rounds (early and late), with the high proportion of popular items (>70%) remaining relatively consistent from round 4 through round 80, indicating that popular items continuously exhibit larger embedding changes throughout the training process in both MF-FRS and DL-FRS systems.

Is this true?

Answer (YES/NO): NO